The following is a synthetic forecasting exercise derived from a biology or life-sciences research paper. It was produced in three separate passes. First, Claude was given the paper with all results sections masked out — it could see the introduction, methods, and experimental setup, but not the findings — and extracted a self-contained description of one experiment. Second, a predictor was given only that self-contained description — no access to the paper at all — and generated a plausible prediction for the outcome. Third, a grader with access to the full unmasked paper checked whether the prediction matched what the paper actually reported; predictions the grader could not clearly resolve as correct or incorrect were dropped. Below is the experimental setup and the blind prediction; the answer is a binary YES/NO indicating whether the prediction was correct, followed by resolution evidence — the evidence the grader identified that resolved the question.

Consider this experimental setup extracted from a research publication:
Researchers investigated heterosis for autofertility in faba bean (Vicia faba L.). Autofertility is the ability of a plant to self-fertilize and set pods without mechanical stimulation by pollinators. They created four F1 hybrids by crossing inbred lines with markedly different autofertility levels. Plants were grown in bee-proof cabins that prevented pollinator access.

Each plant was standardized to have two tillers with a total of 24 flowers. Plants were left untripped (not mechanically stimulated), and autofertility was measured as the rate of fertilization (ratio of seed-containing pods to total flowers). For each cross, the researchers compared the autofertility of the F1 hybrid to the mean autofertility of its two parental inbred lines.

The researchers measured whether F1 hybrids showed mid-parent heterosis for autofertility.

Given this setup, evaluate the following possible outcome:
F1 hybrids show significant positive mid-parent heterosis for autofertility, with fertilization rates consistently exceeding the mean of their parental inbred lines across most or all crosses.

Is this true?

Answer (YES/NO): YES